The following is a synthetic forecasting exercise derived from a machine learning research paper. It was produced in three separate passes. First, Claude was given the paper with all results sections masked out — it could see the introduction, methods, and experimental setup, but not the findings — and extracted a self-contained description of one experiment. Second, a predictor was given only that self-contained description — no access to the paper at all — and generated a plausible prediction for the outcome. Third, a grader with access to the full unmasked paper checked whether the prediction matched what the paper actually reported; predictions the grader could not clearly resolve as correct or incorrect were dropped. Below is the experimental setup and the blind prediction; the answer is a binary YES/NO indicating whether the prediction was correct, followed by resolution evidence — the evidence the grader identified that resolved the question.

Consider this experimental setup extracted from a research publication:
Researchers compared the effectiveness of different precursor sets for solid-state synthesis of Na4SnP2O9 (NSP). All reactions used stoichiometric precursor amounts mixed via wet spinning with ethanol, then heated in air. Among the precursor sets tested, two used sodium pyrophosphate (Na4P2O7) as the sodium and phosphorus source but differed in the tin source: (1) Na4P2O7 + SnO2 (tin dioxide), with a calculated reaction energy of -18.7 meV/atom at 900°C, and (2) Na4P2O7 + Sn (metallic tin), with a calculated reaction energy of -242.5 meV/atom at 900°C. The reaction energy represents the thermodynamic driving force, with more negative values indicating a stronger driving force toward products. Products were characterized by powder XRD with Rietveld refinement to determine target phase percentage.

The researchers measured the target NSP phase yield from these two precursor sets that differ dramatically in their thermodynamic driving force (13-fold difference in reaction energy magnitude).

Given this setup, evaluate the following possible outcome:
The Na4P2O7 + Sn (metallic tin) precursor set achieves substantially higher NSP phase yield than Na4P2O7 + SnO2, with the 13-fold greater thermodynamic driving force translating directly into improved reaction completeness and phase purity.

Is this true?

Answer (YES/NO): NO